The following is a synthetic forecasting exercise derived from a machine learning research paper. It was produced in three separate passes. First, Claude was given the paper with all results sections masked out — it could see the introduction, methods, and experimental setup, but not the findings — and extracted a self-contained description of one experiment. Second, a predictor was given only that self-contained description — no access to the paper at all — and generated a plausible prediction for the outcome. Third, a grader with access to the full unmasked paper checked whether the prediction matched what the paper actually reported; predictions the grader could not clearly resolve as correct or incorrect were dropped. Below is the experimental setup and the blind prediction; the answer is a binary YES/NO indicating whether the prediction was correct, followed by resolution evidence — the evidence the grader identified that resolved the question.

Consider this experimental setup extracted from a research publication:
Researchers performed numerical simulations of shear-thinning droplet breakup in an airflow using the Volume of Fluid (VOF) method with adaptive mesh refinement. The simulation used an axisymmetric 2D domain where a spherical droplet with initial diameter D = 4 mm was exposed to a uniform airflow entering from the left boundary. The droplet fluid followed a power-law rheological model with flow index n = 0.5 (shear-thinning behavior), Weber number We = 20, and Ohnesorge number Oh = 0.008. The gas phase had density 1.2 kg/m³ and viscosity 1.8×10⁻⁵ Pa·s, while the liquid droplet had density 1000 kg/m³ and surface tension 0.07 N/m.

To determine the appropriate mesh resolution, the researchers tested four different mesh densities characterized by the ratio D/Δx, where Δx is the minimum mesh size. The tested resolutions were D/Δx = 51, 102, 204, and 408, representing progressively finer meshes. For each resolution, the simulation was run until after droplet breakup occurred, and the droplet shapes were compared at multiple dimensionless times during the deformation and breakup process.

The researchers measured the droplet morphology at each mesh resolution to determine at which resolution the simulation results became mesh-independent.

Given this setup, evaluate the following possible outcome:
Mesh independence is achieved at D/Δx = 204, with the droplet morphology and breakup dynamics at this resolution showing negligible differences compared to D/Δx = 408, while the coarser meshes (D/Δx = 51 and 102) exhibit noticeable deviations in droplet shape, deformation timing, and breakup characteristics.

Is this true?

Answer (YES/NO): YES